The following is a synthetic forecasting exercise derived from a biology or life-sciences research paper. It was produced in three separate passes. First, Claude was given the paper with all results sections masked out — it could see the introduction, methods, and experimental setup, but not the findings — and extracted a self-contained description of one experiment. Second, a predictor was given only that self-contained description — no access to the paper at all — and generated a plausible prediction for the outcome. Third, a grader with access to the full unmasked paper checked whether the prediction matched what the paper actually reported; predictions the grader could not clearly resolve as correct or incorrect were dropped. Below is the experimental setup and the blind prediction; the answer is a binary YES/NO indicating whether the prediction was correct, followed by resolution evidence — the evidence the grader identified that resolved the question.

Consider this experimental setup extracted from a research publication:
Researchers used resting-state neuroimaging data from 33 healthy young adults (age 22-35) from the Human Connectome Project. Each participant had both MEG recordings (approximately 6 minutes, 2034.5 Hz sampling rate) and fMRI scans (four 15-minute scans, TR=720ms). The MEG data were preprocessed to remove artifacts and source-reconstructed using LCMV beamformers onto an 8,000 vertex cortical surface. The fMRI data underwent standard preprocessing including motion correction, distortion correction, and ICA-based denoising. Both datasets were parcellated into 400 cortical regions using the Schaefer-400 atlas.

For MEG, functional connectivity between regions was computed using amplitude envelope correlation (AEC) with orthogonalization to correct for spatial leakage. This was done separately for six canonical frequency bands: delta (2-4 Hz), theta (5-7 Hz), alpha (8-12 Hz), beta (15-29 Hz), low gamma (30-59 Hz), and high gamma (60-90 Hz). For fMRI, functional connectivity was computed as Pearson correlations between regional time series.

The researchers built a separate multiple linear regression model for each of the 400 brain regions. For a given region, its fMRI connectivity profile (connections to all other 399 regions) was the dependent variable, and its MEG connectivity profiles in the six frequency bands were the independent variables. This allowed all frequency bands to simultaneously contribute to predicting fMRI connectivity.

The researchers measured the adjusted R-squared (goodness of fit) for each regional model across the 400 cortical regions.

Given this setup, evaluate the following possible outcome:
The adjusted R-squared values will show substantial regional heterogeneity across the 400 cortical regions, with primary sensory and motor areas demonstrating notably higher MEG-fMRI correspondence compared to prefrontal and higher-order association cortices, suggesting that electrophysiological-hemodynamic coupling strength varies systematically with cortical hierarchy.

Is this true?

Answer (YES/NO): YES